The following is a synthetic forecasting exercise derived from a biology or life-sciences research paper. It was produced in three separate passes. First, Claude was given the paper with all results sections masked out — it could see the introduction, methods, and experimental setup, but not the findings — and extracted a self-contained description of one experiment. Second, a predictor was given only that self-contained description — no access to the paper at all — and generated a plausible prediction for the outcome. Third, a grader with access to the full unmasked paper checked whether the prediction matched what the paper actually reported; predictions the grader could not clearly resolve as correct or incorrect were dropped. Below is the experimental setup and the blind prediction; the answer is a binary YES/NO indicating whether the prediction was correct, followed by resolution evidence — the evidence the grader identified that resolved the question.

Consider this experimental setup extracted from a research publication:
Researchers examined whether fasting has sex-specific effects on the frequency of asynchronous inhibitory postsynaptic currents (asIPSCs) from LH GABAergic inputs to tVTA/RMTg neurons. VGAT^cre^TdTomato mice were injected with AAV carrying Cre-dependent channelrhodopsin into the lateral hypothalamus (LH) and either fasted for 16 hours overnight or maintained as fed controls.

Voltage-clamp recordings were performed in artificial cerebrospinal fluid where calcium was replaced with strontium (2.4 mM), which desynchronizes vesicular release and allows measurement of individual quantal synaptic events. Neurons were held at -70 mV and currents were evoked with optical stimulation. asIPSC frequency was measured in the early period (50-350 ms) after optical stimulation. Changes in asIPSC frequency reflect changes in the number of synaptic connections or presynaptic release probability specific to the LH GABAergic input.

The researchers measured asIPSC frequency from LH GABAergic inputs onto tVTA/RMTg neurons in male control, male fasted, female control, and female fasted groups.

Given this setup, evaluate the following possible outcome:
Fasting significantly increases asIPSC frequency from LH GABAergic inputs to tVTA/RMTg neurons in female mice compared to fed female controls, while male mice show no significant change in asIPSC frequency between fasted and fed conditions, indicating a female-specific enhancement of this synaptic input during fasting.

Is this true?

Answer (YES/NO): NO